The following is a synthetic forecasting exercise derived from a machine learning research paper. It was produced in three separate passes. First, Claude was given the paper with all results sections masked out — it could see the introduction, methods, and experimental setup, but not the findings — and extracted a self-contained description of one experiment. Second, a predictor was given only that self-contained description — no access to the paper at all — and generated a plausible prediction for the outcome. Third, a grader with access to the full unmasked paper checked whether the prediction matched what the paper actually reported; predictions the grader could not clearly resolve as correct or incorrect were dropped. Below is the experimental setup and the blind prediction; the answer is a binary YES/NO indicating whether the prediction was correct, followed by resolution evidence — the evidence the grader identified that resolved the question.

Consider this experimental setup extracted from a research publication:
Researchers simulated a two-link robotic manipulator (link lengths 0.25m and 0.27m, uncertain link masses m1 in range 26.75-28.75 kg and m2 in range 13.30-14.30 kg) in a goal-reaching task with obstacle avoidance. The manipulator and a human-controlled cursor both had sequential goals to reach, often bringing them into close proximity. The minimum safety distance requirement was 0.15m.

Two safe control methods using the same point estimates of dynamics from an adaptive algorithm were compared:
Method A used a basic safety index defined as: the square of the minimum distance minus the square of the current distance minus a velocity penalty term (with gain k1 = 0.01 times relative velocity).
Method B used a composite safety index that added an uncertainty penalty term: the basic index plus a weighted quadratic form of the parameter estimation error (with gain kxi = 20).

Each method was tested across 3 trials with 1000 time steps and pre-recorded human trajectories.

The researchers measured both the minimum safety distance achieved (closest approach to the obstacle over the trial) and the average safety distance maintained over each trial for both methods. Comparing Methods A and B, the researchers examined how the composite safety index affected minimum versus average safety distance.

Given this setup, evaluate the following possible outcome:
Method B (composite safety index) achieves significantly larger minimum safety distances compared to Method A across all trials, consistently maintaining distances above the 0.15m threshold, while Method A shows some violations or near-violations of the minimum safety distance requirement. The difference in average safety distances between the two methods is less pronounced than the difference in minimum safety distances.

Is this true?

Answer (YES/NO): NO